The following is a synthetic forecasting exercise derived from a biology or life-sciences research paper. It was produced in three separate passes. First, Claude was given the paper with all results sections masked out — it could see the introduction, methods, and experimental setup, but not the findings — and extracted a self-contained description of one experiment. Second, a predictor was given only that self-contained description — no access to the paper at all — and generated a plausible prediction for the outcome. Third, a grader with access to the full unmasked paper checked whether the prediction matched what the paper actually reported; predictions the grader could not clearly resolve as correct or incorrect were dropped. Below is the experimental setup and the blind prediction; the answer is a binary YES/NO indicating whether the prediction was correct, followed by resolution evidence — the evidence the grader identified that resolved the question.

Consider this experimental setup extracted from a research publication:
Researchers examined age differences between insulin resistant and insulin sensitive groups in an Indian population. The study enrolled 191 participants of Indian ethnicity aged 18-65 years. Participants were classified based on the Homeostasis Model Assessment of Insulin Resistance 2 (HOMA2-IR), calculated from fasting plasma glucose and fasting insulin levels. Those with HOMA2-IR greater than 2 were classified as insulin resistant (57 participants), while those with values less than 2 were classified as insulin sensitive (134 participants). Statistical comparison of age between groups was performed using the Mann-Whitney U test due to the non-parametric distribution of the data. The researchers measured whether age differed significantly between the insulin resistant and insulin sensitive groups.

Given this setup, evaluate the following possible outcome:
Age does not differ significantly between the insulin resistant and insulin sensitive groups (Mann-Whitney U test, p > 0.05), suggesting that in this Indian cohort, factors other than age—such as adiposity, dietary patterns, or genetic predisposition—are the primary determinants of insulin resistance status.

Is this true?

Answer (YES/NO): YES